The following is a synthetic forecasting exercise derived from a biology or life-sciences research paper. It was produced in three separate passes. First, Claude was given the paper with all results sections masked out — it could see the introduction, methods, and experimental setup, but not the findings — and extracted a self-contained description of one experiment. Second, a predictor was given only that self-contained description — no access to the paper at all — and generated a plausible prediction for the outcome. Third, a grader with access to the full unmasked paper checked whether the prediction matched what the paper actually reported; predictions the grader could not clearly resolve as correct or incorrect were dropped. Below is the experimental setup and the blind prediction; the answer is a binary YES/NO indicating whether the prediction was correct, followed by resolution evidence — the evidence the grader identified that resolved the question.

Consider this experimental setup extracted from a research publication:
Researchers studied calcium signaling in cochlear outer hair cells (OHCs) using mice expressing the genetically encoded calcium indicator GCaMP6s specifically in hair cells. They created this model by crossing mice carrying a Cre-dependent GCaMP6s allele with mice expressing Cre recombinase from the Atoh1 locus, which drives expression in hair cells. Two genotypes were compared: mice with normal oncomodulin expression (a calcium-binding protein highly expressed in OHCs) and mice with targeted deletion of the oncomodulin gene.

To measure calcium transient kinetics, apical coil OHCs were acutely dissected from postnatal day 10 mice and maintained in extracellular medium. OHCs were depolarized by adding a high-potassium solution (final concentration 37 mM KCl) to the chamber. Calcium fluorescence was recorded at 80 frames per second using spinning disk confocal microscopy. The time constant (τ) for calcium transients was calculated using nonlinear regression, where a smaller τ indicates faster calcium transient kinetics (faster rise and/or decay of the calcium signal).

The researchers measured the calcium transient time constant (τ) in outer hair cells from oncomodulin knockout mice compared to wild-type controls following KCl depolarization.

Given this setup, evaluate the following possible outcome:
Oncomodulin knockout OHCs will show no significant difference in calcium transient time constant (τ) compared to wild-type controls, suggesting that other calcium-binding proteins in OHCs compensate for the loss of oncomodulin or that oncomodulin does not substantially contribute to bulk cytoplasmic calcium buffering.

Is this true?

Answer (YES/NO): NO